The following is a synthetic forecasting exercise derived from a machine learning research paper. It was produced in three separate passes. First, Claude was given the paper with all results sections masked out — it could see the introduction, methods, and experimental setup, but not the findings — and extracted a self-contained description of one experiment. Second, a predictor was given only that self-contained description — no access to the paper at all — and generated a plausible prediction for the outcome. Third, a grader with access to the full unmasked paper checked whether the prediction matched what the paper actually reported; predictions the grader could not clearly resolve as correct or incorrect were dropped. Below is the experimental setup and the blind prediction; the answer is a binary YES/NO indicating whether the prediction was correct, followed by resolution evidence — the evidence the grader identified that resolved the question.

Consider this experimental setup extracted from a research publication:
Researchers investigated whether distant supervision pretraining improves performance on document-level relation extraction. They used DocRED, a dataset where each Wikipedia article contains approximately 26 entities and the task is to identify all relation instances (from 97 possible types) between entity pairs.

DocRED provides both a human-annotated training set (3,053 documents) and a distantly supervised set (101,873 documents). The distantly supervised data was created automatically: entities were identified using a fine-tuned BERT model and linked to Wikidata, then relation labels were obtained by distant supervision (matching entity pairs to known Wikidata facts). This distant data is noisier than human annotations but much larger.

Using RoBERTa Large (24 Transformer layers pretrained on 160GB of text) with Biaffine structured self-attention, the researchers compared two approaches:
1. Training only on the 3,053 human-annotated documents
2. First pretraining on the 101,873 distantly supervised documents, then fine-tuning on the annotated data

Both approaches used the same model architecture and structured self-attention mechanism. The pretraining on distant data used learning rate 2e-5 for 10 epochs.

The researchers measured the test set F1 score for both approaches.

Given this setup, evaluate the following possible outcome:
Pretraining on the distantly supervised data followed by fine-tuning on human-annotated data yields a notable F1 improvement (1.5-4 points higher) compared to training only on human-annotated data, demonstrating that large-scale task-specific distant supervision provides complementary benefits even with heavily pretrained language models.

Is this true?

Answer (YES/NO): NO